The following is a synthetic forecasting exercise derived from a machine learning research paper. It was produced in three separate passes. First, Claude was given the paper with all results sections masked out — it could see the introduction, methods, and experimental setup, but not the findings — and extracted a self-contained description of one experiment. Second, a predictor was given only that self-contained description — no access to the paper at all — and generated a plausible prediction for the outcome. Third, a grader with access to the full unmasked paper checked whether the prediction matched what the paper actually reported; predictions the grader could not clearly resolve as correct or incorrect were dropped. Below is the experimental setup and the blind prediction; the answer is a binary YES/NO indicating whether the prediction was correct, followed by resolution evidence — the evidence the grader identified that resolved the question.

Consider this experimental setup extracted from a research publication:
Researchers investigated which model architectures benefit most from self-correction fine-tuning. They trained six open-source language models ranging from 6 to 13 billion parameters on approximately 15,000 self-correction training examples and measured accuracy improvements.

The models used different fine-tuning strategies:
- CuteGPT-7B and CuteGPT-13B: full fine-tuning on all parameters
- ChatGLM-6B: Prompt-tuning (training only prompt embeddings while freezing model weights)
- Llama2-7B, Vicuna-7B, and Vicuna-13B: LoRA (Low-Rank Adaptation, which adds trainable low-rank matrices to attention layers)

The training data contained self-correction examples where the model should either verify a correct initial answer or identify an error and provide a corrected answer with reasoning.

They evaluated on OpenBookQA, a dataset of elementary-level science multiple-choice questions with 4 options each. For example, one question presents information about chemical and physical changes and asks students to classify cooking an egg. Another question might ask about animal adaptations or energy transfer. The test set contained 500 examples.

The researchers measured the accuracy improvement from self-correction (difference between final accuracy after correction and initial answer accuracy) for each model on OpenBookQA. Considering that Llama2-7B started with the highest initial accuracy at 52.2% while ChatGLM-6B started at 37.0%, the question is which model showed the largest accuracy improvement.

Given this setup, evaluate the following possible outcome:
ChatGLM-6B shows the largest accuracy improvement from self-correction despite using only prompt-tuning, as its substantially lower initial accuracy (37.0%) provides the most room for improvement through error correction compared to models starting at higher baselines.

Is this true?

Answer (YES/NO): YES